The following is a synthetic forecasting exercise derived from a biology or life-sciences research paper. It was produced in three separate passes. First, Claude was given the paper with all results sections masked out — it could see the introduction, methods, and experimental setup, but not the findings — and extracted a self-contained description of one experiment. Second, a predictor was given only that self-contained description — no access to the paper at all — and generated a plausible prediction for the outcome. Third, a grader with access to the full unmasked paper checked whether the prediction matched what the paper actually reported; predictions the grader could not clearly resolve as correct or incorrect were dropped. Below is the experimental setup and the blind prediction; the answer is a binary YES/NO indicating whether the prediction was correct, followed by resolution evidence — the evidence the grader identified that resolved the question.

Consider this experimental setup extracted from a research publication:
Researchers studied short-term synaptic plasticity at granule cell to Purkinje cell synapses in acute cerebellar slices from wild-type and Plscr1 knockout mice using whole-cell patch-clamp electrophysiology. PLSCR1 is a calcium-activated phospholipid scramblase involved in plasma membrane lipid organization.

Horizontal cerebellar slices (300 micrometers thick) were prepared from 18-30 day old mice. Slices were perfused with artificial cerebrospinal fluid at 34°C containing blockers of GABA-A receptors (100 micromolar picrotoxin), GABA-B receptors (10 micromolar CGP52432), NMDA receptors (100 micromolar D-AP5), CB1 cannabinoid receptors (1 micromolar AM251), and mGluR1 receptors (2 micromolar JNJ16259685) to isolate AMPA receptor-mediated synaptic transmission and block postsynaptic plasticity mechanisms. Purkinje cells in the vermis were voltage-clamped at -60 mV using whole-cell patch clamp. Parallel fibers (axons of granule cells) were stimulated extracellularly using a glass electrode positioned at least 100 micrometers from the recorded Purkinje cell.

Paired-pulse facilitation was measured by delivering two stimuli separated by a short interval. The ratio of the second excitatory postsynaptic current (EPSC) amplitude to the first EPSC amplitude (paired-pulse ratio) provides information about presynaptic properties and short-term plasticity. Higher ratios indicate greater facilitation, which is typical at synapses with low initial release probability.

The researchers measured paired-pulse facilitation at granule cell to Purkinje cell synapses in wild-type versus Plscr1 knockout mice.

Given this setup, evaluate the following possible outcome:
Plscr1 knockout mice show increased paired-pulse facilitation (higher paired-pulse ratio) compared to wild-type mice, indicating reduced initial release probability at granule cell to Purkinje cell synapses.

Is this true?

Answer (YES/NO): NO